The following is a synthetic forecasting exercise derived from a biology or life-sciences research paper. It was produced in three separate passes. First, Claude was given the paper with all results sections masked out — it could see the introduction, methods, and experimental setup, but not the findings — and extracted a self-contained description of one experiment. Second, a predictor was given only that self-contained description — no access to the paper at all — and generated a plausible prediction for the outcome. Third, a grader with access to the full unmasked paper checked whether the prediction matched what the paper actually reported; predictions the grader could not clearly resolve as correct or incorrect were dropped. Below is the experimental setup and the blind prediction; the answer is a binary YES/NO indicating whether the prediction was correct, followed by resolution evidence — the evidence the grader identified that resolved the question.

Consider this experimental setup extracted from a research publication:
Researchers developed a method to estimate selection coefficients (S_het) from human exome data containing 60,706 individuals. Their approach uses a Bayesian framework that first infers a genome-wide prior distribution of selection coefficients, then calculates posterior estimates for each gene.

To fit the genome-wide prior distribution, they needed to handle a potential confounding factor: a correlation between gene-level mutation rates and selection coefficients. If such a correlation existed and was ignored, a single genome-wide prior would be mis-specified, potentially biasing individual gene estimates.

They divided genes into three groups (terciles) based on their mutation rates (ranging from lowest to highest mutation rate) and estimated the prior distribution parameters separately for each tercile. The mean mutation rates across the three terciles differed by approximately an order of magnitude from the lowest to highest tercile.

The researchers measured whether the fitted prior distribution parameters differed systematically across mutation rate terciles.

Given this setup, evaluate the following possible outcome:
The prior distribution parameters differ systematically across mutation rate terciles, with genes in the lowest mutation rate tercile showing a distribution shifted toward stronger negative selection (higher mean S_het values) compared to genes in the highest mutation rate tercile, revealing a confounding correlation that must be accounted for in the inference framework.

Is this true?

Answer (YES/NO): NO